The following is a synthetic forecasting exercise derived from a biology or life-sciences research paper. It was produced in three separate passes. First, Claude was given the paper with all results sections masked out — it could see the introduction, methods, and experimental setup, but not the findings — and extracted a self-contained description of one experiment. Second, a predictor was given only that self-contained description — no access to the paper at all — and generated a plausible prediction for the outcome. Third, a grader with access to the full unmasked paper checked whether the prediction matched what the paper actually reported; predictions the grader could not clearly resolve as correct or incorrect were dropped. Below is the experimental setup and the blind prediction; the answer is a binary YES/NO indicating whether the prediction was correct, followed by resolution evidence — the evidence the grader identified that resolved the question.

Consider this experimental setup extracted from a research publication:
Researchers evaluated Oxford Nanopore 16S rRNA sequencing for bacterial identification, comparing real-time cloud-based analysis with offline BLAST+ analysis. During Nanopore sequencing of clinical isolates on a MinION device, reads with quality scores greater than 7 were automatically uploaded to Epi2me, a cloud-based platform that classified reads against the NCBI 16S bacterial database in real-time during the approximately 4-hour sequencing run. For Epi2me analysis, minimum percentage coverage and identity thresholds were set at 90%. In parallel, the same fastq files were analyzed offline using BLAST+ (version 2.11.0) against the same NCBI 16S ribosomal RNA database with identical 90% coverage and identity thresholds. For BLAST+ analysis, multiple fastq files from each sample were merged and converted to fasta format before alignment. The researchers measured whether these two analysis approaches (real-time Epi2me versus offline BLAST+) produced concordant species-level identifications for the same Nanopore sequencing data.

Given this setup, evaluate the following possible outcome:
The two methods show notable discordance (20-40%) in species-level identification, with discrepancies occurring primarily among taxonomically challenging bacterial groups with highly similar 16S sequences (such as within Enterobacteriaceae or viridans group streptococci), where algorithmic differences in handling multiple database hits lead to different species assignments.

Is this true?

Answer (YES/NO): NO